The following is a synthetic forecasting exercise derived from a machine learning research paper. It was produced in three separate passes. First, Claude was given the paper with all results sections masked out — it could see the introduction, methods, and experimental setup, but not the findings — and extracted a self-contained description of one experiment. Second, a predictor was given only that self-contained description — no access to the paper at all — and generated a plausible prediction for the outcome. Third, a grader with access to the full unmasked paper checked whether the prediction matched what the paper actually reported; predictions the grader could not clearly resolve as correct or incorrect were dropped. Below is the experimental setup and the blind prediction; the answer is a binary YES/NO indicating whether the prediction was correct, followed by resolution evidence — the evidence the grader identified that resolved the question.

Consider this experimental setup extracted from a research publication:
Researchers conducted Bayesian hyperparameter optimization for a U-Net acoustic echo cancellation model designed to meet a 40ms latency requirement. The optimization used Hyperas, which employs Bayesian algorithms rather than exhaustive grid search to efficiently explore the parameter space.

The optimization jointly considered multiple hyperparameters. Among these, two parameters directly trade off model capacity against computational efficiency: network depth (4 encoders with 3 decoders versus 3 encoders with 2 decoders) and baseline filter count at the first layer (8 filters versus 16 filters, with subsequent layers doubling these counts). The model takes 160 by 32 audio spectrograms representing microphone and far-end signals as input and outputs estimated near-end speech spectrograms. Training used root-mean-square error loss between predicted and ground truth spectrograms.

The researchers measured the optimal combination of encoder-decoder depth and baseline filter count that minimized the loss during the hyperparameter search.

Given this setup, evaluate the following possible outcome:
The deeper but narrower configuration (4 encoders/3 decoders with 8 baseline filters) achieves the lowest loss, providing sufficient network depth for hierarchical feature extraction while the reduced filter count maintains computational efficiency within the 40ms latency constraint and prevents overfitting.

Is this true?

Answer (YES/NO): NO